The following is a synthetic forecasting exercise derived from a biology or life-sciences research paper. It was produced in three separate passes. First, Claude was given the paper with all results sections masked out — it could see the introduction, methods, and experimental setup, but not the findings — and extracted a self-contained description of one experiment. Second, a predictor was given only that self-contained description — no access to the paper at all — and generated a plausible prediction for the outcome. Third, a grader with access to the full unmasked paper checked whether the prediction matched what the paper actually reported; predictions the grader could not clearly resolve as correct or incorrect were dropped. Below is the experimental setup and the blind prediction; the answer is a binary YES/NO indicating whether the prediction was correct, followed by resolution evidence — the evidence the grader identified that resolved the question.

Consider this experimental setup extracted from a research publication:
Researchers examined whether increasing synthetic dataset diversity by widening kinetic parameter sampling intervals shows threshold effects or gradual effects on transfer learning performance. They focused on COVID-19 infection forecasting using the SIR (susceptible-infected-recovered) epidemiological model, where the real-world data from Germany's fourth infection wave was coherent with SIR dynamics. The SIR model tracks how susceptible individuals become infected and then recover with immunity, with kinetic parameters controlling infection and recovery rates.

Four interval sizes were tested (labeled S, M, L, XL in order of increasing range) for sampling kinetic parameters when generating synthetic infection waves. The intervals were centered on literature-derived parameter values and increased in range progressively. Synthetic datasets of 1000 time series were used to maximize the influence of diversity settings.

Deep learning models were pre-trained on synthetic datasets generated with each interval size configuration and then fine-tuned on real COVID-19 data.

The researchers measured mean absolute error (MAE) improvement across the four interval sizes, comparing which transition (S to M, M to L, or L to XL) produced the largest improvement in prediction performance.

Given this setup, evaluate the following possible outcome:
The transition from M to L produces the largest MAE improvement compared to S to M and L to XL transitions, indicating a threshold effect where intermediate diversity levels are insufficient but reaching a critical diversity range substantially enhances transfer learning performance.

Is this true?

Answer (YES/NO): NO